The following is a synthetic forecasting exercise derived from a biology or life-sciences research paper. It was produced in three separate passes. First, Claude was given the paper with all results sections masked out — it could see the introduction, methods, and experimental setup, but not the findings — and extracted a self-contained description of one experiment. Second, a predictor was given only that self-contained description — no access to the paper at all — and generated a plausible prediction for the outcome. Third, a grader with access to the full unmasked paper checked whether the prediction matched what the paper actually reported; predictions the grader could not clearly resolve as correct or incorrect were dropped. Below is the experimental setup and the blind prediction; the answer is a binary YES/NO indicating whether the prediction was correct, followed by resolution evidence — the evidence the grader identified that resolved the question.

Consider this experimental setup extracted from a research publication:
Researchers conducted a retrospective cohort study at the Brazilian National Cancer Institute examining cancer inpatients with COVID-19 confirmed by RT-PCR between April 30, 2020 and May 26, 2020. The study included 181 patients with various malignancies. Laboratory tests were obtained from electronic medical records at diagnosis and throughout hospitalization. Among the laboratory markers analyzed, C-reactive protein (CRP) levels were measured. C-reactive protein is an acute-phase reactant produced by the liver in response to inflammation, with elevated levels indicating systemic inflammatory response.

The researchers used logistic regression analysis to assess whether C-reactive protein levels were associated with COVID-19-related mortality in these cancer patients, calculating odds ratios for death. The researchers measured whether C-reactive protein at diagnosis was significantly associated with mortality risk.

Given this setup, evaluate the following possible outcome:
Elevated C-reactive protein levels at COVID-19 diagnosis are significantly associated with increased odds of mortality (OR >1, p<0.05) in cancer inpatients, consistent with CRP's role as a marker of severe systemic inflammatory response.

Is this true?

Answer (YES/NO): YES